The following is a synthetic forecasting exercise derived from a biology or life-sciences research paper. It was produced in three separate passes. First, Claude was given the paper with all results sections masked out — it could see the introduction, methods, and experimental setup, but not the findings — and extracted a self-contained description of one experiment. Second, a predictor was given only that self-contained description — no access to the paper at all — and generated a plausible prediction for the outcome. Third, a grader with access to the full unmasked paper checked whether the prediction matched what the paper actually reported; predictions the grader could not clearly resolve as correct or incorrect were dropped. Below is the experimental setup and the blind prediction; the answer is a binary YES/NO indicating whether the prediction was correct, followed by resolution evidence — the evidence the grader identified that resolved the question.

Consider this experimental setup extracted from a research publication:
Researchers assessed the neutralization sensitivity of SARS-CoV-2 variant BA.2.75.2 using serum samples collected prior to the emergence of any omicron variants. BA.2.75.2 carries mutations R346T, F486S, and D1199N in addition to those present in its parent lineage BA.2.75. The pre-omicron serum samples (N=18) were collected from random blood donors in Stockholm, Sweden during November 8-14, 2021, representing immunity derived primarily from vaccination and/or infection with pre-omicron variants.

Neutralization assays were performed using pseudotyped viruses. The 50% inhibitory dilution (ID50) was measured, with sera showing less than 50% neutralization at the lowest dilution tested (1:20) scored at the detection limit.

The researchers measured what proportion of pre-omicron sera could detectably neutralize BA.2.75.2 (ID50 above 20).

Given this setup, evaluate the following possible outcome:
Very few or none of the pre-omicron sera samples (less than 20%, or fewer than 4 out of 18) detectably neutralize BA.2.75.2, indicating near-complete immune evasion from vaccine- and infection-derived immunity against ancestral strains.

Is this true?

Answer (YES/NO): NO